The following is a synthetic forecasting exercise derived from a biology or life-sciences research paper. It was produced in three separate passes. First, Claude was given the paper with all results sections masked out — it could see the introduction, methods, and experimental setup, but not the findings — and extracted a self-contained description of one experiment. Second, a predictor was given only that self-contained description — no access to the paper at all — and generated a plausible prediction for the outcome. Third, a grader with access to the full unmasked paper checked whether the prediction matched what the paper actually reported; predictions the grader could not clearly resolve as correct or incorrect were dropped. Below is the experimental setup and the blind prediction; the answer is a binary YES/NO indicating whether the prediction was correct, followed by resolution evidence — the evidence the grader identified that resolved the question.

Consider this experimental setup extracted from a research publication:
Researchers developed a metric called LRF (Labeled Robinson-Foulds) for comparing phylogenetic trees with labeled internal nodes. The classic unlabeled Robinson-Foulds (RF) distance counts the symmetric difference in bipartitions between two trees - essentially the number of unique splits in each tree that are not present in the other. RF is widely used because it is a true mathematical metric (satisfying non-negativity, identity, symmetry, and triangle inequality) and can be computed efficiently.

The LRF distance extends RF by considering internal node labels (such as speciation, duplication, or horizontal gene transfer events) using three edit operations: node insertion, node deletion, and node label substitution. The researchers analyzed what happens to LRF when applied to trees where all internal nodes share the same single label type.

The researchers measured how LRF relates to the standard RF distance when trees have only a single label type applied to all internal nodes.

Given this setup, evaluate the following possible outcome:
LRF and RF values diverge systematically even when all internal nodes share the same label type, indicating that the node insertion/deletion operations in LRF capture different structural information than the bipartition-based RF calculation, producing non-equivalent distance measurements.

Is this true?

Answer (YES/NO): NO